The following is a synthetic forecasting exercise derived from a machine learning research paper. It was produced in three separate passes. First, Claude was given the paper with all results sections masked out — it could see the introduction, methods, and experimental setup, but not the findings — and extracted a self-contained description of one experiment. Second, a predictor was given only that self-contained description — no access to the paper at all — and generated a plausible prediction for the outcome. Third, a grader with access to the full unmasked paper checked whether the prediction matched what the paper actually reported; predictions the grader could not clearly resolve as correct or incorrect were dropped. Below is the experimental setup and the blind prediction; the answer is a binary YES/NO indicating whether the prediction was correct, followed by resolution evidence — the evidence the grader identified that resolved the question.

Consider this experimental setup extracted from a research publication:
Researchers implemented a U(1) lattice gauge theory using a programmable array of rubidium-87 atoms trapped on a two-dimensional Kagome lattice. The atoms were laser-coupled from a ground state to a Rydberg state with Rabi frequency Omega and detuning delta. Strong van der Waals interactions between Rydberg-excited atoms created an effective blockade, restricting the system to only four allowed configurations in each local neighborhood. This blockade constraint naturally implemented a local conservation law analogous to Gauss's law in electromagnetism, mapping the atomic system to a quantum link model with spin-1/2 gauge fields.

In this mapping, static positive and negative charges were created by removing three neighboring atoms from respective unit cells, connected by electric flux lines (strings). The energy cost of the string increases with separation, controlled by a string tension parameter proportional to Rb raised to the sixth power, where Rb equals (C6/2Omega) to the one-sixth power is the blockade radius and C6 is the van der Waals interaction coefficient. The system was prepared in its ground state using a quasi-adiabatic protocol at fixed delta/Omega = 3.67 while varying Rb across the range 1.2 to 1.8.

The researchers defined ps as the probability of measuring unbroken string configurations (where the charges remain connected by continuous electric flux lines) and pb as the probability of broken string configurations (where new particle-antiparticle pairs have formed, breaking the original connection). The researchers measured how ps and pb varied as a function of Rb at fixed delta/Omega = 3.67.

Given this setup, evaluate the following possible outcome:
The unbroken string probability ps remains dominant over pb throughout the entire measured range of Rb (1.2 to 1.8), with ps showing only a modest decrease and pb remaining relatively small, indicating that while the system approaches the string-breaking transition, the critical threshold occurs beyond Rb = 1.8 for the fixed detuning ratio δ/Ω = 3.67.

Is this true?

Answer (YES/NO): NO